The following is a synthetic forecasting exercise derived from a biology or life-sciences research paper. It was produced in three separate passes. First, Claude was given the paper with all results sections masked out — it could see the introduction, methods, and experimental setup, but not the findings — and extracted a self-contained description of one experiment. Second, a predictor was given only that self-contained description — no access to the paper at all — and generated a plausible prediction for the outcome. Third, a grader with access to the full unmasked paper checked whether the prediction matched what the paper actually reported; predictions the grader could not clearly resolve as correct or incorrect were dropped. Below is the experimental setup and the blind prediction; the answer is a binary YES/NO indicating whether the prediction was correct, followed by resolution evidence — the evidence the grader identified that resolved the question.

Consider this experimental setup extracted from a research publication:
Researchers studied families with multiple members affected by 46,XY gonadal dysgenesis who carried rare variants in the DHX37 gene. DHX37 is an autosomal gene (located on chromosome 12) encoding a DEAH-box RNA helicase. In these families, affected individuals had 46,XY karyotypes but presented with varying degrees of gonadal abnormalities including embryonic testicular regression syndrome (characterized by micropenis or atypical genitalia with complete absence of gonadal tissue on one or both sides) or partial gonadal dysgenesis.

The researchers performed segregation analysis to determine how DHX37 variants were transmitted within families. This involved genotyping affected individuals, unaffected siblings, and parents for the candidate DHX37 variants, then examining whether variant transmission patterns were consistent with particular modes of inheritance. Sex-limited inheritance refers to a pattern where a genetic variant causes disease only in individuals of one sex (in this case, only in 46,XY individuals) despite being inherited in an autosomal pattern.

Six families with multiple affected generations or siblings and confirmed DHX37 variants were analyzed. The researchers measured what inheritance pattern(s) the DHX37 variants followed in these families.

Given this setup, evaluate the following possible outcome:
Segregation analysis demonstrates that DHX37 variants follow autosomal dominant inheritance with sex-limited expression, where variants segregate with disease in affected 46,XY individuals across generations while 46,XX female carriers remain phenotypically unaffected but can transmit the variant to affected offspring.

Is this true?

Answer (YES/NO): NO